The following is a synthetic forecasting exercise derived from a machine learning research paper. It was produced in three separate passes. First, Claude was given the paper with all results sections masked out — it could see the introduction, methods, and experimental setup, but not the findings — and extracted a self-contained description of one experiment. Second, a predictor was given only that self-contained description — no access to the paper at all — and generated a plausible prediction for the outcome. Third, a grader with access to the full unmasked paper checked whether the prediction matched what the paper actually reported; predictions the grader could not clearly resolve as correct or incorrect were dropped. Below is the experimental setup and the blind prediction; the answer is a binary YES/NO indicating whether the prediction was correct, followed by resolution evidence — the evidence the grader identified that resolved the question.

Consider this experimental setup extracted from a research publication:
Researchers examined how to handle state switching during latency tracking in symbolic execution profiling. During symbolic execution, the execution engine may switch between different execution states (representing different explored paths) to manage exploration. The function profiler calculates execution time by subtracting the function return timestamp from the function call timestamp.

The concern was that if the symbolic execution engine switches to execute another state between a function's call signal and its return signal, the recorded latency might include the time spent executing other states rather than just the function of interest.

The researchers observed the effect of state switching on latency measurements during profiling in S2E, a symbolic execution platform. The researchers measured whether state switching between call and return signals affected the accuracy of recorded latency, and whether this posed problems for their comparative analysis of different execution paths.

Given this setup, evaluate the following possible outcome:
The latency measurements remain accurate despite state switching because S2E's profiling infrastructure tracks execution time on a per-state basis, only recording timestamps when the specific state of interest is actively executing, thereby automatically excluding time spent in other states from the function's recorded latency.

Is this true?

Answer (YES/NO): NO